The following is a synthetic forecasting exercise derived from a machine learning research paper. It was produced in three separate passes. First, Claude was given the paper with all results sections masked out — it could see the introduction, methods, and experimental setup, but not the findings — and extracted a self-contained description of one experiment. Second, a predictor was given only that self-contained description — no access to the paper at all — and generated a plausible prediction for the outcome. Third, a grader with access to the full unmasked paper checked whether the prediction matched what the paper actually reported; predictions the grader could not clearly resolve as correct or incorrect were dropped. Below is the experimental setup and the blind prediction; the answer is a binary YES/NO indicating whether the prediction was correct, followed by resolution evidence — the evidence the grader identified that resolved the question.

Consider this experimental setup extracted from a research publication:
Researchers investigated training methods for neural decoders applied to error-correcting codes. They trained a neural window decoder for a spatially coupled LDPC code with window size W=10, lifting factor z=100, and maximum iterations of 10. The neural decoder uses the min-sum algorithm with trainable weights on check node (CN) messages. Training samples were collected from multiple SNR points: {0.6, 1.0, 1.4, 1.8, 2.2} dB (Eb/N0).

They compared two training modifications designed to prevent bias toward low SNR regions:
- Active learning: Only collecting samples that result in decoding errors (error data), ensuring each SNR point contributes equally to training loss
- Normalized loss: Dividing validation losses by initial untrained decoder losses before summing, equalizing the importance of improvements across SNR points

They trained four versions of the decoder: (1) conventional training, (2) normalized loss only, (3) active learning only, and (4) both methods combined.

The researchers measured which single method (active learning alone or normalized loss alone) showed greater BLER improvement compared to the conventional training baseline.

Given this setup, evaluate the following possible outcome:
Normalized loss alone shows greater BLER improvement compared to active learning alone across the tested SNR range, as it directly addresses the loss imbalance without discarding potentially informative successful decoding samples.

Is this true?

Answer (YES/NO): NO